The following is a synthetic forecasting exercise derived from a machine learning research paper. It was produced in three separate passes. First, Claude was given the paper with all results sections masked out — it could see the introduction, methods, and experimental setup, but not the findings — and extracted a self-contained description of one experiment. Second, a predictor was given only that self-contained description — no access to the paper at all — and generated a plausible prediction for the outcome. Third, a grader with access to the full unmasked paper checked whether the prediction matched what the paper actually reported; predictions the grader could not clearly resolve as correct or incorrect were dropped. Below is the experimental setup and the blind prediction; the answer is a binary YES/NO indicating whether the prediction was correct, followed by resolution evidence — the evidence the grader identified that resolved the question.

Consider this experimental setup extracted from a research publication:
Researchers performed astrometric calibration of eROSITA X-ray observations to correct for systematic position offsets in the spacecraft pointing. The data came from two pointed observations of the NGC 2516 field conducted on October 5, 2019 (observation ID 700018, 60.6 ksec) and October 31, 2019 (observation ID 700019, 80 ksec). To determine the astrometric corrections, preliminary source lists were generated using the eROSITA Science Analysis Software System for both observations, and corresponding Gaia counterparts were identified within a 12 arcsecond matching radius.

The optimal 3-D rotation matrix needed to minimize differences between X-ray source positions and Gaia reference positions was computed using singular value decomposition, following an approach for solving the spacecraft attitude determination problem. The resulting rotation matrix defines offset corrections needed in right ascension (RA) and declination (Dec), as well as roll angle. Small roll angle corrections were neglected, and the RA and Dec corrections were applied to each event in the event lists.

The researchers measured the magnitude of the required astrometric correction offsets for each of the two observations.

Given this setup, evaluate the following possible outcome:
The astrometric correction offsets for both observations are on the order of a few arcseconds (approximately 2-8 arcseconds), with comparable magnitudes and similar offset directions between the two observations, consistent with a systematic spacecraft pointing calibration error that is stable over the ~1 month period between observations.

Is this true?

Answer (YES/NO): NO